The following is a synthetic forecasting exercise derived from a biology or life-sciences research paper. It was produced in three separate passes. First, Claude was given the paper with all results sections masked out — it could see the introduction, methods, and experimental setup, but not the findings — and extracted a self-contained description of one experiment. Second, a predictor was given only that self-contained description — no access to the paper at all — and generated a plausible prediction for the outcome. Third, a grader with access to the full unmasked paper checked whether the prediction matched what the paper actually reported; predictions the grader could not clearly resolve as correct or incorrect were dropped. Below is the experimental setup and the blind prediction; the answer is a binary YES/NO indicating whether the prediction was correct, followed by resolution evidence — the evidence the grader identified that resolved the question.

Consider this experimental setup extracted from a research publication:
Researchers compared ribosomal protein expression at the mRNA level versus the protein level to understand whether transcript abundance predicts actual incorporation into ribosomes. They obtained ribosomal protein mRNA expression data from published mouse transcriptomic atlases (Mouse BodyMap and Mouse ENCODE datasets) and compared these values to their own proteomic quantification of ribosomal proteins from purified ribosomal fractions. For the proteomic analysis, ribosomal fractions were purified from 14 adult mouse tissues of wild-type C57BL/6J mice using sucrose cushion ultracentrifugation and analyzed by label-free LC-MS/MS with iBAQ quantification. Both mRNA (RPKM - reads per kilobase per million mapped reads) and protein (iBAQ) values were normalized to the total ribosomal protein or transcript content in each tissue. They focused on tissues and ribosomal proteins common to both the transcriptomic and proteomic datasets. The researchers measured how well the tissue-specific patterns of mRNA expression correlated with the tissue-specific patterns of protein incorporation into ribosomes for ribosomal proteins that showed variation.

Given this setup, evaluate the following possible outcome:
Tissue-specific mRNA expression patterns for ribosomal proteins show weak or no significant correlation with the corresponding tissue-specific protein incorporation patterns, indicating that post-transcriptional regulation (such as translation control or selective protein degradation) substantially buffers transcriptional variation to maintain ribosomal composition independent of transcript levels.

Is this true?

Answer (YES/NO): NO